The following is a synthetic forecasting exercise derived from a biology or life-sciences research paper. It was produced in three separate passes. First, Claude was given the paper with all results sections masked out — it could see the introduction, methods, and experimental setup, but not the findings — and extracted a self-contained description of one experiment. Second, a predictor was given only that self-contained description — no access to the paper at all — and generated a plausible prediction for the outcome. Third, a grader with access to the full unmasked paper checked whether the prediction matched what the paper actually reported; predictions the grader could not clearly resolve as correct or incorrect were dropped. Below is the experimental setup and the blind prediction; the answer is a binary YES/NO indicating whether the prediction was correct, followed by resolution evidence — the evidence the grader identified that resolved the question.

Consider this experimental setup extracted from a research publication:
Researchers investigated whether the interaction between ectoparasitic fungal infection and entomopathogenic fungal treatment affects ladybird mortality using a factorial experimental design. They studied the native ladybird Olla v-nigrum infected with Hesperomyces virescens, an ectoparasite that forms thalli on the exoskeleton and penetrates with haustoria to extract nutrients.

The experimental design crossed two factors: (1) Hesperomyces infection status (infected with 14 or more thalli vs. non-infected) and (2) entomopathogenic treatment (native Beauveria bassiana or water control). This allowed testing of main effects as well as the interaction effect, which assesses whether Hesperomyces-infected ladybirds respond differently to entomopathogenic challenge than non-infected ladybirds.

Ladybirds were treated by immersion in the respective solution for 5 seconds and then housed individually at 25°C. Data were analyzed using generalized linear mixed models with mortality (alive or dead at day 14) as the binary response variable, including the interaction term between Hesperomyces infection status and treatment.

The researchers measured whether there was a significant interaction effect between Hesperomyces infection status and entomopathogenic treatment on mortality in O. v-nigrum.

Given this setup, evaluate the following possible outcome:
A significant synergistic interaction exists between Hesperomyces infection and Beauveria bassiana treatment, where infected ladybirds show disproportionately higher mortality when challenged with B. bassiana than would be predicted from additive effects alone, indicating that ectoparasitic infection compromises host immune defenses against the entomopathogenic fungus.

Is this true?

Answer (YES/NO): YES